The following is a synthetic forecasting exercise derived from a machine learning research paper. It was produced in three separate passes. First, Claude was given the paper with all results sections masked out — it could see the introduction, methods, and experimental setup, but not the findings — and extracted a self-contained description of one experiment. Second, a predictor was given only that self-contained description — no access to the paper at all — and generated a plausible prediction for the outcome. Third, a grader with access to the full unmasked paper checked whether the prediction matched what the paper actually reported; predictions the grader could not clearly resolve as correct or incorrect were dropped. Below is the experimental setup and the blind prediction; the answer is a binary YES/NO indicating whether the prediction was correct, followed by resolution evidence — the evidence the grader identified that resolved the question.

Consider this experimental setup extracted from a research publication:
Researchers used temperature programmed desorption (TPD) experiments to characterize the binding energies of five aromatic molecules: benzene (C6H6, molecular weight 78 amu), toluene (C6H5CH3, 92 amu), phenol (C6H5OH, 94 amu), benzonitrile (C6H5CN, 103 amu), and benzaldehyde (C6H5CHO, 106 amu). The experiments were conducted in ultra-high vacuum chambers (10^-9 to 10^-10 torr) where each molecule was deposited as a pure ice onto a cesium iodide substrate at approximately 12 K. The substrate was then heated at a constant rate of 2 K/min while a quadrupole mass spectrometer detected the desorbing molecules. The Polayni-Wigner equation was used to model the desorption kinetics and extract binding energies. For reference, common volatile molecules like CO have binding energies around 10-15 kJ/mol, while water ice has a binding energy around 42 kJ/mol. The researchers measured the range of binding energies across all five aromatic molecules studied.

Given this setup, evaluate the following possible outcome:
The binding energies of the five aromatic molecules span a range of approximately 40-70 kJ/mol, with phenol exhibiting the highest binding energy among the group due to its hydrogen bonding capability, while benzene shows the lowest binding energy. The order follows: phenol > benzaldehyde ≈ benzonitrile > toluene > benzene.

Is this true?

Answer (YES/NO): YES